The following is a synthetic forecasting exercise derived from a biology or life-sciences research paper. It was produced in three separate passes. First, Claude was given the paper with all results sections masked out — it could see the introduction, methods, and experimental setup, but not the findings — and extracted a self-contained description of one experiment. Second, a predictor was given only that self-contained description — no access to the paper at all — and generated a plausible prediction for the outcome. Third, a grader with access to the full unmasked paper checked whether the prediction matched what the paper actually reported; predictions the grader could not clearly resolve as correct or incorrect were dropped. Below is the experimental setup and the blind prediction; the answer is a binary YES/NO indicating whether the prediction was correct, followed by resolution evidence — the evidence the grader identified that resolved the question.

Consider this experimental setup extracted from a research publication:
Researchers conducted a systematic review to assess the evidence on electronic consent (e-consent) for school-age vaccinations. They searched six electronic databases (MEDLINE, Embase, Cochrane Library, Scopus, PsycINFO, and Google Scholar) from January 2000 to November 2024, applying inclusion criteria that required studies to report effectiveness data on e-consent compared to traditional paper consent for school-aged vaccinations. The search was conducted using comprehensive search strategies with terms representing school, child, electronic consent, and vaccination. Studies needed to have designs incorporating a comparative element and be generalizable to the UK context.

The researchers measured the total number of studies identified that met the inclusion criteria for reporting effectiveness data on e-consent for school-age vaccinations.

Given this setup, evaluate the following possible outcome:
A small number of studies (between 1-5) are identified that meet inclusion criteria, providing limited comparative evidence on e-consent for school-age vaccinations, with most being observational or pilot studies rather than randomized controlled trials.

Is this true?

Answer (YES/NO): NO